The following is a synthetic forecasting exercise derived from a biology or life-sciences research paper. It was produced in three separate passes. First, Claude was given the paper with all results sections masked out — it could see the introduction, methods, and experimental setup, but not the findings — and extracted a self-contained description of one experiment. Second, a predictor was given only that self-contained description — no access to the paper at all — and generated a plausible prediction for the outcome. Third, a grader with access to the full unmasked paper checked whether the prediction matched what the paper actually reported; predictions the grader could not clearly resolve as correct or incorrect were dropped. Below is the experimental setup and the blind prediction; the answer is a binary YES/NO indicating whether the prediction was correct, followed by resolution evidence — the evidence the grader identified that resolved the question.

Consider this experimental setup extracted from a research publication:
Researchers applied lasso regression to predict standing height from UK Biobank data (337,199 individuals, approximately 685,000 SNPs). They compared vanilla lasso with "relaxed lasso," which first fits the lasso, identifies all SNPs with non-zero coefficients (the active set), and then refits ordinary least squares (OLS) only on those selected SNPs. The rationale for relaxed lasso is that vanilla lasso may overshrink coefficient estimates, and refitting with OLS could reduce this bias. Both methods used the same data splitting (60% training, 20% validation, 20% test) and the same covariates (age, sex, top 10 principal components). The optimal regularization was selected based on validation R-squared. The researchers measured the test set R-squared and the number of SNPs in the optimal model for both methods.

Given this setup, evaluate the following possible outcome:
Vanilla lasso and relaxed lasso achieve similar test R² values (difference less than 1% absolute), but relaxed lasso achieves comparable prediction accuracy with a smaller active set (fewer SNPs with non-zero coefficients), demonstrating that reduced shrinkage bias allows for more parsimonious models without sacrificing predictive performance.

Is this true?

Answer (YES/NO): NO